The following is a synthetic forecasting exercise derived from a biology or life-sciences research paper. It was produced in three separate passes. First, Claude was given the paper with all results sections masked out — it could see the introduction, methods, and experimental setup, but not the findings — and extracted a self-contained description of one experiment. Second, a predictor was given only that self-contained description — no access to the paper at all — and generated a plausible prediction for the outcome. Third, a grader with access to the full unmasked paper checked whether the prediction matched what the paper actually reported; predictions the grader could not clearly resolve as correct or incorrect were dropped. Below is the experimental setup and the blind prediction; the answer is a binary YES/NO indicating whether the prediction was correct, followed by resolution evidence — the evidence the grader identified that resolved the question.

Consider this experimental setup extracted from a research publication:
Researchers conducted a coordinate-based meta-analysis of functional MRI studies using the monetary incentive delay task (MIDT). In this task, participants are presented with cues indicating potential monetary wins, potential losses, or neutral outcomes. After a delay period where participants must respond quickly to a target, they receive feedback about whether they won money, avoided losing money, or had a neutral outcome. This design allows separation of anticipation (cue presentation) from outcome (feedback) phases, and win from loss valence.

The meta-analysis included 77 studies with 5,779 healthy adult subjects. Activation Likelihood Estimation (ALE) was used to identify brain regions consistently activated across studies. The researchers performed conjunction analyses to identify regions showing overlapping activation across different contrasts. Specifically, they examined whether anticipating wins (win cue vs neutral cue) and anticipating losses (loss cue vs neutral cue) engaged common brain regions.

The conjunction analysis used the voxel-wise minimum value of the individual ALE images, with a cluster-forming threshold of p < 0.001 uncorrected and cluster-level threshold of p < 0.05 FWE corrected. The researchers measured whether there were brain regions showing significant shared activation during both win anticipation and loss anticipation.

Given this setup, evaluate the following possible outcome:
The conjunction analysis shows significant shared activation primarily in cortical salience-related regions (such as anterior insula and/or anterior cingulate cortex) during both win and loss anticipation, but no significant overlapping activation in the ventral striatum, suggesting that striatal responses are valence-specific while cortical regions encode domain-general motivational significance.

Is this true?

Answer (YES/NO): NO